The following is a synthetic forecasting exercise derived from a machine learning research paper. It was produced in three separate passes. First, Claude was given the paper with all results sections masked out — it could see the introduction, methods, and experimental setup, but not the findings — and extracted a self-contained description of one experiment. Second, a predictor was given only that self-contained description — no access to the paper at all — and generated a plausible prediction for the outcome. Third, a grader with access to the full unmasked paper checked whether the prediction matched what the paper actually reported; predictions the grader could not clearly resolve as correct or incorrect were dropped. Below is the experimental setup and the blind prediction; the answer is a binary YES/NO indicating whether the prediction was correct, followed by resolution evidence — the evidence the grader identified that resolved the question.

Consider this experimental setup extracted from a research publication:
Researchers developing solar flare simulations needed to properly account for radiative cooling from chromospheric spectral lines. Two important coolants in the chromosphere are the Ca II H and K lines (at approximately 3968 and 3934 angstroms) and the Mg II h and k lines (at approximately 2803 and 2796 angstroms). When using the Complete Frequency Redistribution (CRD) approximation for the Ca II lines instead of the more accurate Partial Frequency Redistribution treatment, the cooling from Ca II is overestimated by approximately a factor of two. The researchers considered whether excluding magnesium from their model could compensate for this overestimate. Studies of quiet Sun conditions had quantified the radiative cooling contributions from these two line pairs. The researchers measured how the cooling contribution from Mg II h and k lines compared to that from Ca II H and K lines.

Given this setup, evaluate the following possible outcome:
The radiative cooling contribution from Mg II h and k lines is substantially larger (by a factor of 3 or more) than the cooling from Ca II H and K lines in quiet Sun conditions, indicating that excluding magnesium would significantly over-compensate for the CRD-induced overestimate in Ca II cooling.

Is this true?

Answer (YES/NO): NO